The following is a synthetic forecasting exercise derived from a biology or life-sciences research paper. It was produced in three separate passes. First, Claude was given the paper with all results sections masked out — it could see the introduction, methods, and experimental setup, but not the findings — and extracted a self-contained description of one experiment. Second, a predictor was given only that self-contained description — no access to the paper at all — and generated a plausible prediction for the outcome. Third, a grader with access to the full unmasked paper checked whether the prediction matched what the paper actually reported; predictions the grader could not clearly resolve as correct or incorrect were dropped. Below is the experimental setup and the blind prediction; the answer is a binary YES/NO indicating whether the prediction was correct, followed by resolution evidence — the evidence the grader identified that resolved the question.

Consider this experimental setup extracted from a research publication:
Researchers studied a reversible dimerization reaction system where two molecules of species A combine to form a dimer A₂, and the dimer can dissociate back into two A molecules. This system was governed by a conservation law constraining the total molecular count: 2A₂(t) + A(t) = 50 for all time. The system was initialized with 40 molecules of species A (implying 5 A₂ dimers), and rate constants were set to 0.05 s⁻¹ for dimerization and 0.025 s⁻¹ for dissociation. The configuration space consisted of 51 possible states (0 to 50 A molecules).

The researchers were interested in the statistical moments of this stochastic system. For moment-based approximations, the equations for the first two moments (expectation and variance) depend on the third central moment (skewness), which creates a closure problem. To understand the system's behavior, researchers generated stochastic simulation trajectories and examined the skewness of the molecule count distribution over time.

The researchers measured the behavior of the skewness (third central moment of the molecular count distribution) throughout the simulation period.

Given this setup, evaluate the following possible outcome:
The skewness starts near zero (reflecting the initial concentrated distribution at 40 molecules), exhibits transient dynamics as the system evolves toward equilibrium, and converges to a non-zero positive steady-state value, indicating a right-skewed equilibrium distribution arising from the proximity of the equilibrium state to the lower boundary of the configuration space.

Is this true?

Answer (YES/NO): NO